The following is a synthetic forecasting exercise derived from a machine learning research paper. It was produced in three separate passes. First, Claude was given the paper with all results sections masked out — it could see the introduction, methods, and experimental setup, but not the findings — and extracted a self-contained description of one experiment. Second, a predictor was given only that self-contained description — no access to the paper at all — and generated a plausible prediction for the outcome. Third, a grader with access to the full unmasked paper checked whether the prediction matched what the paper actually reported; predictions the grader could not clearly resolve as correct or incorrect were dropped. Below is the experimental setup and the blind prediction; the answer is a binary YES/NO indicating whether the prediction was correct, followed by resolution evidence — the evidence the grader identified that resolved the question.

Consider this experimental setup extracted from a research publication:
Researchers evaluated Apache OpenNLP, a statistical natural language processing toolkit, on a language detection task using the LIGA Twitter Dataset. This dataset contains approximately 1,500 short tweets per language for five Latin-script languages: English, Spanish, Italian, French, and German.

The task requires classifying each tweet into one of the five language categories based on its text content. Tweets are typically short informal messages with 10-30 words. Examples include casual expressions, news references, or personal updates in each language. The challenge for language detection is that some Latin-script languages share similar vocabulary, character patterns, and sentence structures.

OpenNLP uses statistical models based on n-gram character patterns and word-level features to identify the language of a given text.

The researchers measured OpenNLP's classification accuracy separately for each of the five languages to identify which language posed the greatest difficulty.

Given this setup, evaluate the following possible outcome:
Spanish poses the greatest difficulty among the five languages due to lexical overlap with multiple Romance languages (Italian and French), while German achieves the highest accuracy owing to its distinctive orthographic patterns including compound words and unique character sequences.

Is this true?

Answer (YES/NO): NO